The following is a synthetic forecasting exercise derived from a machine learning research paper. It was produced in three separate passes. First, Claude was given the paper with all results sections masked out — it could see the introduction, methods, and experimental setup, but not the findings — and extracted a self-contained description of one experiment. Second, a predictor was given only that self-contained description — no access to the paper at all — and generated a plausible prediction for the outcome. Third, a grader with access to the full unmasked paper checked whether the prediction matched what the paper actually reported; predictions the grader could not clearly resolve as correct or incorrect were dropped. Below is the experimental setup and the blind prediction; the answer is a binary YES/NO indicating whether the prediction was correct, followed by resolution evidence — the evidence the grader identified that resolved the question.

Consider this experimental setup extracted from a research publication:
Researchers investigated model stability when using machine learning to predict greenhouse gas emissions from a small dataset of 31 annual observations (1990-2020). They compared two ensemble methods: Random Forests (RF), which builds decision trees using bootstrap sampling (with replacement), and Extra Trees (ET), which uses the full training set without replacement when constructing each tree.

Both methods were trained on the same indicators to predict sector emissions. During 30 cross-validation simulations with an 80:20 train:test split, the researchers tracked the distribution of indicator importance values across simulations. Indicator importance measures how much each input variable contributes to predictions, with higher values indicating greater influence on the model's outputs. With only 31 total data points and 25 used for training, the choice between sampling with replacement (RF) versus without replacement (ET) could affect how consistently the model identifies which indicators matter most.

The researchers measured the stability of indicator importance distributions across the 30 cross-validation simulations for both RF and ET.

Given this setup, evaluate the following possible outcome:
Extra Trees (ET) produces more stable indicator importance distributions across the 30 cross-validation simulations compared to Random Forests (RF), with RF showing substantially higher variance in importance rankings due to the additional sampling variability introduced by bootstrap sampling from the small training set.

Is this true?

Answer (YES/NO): YES